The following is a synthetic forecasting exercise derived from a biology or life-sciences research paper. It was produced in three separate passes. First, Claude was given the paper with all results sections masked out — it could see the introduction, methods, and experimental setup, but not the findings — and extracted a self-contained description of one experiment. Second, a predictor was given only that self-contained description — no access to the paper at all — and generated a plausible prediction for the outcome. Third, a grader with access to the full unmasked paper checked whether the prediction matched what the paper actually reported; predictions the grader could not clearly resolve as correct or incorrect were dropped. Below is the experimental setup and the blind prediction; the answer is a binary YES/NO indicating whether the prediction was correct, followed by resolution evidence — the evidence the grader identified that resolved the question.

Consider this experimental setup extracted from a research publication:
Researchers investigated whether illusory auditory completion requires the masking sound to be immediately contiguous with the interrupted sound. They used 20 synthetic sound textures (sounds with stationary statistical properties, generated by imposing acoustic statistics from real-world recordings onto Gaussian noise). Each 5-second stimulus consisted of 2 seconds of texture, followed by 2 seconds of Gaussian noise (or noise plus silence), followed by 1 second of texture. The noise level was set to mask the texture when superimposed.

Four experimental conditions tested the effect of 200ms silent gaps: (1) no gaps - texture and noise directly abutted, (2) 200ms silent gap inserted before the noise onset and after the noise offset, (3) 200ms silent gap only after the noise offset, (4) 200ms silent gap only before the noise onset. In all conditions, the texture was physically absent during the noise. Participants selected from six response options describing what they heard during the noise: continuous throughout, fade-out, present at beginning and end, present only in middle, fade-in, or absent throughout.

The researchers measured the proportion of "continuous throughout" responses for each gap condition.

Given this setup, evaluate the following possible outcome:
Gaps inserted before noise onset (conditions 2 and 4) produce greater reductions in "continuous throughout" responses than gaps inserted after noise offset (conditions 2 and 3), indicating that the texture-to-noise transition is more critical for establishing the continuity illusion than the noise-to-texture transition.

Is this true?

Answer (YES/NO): YES